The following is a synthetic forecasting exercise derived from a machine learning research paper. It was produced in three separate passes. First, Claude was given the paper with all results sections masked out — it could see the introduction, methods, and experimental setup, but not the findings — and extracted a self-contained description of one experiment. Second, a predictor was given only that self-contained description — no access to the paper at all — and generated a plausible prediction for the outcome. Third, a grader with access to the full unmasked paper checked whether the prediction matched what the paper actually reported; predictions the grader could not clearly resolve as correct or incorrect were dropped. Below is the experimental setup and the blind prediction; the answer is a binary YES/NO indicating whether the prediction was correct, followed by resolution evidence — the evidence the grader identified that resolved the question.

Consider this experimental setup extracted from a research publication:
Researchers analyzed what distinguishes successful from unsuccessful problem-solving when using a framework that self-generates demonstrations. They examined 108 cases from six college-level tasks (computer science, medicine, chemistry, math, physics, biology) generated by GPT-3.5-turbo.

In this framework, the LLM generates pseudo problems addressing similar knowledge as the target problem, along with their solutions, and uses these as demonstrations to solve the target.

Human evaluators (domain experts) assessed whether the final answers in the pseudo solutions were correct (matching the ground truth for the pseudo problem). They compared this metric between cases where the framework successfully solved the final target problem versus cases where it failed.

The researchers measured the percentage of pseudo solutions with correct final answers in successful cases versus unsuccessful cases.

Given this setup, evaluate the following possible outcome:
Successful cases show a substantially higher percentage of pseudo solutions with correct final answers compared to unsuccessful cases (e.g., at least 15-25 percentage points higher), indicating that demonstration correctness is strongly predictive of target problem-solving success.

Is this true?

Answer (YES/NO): YES